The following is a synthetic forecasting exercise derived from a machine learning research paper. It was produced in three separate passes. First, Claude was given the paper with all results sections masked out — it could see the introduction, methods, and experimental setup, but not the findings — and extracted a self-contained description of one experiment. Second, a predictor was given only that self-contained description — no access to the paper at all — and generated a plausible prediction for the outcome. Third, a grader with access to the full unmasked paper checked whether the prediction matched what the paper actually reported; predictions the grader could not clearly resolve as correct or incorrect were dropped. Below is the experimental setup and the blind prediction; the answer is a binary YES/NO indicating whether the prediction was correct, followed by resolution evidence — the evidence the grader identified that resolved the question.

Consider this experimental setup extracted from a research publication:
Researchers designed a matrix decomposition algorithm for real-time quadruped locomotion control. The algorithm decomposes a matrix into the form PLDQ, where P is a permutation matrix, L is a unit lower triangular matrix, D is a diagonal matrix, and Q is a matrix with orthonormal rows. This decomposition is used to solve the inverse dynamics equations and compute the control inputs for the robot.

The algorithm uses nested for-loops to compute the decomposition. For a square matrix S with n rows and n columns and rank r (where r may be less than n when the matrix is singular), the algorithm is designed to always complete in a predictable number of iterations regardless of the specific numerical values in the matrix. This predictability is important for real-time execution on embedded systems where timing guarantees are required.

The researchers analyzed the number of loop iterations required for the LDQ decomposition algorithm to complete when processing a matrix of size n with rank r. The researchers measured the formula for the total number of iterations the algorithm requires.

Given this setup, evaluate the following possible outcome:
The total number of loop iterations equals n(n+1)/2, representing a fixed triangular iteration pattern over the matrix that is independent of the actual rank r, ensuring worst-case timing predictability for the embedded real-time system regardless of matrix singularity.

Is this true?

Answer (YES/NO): NO